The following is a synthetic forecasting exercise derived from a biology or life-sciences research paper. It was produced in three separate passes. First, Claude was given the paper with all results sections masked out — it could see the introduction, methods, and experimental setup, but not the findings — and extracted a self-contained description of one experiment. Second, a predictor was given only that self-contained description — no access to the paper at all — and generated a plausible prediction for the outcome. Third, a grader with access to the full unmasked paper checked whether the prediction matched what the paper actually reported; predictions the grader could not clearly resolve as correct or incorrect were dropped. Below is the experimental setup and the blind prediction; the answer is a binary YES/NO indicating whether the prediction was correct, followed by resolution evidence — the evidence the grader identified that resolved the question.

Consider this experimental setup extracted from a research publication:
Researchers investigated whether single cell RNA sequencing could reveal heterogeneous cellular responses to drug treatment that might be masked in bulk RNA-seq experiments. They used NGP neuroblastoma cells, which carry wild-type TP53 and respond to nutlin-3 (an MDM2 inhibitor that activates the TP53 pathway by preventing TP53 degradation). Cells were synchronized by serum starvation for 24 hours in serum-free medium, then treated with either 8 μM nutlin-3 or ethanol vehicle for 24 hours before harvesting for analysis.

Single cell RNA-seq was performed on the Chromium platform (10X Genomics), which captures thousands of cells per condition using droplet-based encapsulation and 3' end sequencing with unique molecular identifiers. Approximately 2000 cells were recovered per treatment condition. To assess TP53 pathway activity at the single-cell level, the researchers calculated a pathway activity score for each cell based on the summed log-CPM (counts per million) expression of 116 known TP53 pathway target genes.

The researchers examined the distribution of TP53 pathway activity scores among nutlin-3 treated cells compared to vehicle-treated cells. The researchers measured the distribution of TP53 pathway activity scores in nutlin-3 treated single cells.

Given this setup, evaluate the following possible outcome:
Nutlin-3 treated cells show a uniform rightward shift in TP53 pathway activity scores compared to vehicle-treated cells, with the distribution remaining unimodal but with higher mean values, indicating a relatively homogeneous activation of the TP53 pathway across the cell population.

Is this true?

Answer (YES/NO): NO